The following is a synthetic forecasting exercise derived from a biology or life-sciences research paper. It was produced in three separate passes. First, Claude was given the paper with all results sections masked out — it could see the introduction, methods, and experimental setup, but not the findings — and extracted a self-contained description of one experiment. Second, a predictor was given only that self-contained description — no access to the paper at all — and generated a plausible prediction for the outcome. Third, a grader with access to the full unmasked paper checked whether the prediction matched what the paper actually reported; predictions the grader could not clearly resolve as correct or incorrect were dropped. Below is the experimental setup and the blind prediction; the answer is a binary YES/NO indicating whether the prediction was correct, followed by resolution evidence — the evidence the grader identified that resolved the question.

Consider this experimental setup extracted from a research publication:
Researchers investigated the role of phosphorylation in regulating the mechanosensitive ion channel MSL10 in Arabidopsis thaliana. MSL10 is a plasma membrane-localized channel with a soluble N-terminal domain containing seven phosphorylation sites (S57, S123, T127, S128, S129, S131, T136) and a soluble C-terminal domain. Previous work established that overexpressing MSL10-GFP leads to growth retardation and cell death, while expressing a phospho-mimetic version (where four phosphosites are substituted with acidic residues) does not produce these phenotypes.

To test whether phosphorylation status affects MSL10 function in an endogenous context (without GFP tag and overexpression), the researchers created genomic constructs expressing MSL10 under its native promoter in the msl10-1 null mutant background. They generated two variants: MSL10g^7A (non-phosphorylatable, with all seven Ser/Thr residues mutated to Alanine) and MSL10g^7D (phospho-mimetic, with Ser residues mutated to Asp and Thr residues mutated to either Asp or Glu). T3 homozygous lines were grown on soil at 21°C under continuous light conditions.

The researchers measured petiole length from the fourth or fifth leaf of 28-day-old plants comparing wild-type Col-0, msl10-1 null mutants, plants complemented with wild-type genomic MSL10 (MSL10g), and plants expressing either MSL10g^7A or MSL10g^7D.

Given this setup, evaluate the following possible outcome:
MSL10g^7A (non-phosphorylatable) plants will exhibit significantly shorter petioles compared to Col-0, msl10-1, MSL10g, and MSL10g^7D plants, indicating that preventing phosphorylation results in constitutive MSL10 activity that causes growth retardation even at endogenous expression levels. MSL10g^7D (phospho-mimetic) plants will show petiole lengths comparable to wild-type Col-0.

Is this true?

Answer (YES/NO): YES